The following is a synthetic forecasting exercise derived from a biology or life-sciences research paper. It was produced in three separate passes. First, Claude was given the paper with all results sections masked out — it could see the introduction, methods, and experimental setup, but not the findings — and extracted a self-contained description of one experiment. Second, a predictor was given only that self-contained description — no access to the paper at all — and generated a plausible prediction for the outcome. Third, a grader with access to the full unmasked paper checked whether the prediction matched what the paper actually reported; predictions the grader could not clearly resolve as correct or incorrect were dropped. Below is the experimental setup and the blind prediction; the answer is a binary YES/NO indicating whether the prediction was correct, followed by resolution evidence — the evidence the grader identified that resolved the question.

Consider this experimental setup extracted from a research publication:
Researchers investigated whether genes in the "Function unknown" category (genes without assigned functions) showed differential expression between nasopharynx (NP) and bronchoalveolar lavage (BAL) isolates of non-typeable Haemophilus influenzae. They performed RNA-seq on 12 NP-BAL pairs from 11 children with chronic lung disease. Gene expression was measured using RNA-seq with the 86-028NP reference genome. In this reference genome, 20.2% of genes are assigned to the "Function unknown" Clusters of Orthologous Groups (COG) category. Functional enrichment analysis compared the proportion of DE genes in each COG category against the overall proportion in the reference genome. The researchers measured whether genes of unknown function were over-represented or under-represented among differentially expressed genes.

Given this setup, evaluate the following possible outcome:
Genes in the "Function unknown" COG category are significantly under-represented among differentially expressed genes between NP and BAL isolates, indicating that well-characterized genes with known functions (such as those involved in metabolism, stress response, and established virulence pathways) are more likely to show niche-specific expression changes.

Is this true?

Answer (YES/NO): YES